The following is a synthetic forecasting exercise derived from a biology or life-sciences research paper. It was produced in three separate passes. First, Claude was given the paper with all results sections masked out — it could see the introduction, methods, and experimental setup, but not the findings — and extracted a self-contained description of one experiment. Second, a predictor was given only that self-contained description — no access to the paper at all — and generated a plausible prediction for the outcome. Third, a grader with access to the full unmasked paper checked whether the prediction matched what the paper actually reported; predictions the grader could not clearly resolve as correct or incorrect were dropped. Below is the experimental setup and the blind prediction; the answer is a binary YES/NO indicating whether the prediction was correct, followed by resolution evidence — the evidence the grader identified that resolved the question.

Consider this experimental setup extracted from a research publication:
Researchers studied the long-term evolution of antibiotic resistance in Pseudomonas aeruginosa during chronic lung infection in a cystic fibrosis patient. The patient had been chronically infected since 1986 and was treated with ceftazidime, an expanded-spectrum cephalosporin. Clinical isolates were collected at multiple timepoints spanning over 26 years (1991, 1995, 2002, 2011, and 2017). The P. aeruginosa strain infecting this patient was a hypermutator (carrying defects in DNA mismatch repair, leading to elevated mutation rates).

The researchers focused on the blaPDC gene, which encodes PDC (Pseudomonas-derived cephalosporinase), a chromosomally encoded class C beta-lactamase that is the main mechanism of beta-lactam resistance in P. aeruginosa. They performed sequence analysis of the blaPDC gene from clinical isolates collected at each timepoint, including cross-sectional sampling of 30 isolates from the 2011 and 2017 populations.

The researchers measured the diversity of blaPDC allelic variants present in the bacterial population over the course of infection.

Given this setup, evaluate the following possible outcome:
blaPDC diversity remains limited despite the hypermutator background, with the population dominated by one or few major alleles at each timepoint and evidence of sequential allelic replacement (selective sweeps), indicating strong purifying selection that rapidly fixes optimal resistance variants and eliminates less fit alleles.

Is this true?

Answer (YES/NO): NO